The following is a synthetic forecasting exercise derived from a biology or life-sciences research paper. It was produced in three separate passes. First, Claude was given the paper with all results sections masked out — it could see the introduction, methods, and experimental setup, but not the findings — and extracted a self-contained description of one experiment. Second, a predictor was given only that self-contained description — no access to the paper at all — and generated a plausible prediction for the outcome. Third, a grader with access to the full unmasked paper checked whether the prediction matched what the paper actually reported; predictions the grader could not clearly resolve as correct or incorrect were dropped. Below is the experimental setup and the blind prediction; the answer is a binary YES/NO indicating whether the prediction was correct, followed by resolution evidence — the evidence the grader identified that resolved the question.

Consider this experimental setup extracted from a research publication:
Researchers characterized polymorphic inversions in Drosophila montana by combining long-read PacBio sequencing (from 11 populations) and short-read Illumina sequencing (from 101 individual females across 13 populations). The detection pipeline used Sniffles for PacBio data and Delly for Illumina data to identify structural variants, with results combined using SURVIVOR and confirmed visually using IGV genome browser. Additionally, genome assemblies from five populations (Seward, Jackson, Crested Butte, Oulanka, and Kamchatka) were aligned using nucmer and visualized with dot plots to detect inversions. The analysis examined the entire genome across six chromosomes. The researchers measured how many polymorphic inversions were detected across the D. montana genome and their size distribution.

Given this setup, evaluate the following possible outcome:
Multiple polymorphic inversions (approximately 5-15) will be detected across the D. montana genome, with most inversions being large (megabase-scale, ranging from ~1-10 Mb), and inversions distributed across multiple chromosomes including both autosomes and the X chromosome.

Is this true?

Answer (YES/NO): NO